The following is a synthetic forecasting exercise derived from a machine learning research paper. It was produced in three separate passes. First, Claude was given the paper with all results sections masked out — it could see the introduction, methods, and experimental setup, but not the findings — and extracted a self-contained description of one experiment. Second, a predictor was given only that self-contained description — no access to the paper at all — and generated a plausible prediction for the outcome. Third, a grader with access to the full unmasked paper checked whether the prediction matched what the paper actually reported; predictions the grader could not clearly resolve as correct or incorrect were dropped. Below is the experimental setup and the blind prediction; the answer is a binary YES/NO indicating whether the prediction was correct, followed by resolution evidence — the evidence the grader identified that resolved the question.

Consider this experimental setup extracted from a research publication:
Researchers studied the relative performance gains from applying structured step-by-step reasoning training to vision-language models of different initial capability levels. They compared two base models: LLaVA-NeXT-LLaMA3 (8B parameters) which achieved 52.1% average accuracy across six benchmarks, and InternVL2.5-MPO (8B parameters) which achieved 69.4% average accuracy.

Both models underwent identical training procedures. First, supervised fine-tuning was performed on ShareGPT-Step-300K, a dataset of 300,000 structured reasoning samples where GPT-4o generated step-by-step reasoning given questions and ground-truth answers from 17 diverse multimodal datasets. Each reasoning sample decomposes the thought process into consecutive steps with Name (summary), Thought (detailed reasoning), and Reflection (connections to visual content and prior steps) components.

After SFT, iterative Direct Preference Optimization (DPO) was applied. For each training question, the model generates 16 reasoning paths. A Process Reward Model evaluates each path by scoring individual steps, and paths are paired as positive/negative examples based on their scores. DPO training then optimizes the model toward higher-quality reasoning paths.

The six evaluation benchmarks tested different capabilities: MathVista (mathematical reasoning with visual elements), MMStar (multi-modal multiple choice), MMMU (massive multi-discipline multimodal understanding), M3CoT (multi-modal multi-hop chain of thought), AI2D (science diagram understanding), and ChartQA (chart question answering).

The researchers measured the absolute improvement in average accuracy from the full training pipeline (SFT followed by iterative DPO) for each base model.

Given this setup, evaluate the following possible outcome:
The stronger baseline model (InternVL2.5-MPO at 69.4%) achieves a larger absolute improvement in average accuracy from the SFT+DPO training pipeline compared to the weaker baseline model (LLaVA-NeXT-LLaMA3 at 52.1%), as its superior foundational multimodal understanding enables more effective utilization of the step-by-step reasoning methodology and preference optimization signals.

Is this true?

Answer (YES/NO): NO